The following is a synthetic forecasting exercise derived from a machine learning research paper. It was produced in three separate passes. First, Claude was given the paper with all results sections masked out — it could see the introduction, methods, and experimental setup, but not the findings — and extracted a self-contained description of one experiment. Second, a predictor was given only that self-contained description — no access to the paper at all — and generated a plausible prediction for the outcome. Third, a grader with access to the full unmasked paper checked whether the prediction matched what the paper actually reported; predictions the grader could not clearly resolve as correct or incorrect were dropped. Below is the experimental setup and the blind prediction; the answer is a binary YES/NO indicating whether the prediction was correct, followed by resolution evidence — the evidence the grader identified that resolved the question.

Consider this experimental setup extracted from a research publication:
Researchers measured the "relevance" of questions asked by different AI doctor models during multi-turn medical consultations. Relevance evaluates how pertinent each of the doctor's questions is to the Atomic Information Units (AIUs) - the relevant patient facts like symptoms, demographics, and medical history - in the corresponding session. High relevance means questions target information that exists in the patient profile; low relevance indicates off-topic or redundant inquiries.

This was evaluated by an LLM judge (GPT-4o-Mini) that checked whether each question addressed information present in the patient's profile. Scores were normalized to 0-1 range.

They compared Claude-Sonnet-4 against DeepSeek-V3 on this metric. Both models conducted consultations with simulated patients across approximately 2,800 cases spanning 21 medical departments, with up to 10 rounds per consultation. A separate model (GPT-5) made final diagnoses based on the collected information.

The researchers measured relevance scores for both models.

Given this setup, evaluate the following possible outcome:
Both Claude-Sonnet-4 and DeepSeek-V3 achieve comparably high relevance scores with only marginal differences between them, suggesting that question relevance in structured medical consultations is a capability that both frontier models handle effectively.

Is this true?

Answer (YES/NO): YES